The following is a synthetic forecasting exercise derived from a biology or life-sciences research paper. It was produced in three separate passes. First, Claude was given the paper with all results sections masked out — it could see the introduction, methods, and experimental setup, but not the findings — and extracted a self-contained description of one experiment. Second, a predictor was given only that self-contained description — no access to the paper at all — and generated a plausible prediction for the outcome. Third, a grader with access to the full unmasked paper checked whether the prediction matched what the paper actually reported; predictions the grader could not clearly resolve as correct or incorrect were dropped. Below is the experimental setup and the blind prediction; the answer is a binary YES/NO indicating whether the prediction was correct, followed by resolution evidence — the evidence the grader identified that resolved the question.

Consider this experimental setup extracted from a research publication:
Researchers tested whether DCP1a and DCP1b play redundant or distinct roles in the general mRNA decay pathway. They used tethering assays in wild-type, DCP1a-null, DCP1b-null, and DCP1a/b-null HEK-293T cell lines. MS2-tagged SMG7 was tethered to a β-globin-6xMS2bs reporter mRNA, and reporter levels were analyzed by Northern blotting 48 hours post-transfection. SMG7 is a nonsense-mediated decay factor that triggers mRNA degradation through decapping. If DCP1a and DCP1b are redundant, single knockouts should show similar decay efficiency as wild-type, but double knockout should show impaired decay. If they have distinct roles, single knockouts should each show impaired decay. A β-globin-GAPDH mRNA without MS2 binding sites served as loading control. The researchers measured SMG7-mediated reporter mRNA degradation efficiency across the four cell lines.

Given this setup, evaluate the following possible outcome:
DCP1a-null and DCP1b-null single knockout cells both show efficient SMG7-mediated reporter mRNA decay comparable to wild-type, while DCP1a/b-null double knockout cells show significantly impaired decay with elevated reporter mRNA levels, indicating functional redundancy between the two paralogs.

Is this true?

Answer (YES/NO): YES